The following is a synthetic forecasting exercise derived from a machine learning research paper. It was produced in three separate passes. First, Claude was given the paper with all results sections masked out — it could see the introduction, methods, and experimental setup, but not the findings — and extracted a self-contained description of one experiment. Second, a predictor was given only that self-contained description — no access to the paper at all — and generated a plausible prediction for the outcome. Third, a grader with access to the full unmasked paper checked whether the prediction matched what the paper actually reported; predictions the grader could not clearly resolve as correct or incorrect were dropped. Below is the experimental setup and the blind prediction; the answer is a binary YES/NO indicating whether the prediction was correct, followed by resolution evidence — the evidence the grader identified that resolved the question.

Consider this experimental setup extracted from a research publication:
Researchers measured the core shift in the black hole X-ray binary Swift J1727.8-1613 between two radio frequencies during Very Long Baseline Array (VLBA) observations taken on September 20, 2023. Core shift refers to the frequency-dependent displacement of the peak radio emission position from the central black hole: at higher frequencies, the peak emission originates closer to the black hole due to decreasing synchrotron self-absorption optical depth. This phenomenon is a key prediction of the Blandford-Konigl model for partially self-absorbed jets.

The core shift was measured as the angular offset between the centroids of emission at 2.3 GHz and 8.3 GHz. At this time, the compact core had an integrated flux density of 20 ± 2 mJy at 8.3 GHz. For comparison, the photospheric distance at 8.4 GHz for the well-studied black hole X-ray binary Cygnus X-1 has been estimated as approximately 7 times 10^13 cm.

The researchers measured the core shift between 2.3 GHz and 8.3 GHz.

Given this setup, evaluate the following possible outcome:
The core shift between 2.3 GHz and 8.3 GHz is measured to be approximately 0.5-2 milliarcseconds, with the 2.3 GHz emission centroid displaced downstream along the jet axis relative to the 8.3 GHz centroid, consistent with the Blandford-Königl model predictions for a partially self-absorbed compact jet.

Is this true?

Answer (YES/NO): NO